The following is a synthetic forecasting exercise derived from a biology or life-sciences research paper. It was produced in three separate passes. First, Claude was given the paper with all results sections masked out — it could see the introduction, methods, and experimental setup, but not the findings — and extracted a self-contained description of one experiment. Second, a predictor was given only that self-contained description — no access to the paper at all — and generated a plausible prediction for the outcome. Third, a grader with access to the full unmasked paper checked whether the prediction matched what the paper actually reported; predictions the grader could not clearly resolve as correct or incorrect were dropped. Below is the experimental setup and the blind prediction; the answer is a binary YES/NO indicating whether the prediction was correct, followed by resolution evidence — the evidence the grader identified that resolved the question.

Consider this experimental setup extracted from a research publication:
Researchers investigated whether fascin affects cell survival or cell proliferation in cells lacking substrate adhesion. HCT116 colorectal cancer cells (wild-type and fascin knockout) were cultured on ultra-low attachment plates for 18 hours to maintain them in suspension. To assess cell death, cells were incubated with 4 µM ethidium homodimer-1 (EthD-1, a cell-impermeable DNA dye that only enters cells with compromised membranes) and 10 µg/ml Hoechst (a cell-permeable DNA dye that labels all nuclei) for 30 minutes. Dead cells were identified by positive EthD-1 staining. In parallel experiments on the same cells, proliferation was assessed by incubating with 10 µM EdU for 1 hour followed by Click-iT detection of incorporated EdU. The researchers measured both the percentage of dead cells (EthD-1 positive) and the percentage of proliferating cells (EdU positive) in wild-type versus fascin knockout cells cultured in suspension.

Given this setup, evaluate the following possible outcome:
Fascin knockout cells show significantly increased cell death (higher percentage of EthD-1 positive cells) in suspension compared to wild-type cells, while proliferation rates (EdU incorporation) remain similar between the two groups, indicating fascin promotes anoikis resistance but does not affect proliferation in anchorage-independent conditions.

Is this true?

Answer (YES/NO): NO